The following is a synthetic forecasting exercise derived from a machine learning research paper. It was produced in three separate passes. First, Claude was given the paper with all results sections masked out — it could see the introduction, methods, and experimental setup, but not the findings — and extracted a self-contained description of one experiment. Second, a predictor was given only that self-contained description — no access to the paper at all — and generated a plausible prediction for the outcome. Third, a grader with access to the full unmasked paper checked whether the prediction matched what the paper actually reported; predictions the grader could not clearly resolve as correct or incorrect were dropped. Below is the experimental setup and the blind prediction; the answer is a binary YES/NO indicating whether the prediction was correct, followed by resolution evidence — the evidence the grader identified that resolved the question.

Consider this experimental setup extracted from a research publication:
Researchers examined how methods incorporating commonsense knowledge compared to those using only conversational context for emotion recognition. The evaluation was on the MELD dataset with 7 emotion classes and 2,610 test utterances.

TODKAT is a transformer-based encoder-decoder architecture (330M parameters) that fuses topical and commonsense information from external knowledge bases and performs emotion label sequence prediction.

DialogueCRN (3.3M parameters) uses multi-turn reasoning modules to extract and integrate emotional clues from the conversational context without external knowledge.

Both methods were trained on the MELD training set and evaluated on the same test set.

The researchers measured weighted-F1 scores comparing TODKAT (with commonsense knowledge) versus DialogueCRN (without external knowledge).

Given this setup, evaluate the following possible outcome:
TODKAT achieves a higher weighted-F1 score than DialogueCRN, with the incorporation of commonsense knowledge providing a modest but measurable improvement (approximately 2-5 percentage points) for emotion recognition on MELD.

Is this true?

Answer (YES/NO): NO